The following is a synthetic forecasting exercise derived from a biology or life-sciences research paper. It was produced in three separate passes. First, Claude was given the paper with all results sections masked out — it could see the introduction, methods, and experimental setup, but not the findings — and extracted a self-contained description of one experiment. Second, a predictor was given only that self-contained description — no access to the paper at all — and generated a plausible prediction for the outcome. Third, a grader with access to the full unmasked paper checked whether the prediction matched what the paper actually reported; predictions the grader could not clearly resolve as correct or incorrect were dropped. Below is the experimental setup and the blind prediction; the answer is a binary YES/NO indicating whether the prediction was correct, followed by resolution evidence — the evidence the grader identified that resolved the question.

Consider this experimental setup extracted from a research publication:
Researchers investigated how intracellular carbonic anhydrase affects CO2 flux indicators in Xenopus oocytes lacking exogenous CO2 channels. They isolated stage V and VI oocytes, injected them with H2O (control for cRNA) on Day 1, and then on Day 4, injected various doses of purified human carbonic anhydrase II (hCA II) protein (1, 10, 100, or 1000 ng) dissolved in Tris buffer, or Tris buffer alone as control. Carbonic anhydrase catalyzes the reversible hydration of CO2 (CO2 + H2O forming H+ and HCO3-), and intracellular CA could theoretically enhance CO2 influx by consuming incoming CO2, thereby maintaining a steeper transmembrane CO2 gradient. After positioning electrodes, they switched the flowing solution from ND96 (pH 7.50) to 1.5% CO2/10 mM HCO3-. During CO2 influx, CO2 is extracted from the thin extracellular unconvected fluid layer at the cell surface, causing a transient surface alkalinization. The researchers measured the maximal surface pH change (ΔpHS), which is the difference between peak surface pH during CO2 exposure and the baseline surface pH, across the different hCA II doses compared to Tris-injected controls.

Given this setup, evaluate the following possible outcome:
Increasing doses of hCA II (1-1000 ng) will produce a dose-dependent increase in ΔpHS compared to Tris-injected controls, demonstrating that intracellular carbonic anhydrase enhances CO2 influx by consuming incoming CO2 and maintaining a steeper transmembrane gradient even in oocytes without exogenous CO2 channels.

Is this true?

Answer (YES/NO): NO